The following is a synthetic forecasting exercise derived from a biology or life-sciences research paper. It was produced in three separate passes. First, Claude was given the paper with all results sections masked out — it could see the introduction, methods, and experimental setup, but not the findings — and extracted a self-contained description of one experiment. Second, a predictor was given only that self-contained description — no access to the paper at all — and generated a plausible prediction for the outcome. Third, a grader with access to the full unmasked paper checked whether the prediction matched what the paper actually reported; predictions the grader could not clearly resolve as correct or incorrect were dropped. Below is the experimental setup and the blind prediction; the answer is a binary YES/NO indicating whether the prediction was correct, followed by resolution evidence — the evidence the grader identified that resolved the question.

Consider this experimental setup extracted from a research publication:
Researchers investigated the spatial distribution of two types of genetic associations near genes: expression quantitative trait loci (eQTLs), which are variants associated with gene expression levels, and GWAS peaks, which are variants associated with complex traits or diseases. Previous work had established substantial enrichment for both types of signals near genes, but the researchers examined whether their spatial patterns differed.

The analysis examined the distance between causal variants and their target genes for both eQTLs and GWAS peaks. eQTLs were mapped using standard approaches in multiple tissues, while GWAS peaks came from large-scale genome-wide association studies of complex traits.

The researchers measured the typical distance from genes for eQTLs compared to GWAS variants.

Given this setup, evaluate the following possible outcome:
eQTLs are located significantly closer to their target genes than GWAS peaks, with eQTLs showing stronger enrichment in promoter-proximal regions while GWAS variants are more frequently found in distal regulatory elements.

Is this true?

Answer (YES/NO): YES